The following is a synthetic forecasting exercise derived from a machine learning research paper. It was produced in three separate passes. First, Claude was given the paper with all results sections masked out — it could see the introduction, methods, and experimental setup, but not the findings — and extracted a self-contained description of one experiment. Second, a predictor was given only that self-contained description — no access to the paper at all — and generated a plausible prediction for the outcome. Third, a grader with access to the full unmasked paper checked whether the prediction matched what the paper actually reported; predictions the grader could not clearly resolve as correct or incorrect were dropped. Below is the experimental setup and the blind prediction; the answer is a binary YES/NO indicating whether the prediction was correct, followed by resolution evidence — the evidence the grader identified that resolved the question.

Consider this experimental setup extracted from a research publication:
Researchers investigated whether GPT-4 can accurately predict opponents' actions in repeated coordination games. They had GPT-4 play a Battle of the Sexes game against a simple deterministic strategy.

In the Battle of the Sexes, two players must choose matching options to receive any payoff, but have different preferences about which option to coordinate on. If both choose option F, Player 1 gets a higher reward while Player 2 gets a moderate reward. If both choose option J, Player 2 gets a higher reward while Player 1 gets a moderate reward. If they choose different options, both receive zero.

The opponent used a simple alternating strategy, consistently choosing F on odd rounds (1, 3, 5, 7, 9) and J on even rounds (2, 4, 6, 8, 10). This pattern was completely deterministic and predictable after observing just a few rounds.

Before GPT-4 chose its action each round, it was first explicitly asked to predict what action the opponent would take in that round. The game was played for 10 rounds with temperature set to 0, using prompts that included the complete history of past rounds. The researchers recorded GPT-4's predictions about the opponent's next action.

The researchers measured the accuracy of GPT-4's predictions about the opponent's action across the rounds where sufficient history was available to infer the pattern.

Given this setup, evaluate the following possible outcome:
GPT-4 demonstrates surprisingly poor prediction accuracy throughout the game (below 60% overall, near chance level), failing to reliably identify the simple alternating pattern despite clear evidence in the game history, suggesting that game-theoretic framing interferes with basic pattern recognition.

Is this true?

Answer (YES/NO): NO